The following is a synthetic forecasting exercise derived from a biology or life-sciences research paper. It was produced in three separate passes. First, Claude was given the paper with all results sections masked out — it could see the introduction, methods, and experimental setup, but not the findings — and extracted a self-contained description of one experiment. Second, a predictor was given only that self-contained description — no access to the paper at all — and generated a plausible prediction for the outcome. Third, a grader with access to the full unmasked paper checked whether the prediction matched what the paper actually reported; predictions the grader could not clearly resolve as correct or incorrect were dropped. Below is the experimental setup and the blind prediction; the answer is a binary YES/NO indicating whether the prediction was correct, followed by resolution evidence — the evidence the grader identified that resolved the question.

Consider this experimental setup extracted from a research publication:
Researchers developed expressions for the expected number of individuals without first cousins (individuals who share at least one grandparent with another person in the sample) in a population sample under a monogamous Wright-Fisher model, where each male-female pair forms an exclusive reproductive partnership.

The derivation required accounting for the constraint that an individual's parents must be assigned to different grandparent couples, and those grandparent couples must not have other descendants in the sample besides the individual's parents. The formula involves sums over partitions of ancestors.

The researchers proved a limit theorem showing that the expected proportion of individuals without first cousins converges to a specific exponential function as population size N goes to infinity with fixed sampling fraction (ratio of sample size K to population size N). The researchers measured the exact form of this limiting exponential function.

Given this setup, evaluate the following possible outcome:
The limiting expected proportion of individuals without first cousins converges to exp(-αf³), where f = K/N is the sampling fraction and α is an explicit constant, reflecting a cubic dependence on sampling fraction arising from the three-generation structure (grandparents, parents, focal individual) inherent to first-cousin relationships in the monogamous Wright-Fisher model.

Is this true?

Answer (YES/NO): NO